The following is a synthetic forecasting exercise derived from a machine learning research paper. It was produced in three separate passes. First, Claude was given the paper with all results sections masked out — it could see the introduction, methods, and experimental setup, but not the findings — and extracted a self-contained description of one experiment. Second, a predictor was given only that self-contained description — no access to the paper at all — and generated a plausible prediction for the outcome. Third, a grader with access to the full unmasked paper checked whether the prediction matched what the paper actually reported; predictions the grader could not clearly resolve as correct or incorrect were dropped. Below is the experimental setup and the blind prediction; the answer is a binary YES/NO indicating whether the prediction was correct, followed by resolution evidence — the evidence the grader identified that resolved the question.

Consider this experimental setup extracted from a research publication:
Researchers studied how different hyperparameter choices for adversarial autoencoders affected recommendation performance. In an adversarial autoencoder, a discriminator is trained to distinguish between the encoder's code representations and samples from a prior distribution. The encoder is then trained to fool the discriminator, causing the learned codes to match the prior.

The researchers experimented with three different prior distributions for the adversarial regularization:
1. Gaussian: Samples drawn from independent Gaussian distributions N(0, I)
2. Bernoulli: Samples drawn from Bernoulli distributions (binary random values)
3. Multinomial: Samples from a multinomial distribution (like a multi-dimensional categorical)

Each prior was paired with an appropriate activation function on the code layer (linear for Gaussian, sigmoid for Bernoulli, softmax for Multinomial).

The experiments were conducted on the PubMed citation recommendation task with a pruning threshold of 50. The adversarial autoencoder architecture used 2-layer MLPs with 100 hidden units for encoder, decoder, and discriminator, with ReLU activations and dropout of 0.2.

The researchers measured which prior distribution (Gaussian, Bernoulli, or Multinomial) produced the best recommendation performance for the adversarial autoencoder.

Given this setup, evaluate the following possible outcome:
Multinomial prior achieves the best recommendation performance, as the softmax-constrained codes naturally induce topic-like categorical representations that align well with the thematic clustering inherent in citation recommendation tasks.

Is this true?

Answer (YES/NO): NO